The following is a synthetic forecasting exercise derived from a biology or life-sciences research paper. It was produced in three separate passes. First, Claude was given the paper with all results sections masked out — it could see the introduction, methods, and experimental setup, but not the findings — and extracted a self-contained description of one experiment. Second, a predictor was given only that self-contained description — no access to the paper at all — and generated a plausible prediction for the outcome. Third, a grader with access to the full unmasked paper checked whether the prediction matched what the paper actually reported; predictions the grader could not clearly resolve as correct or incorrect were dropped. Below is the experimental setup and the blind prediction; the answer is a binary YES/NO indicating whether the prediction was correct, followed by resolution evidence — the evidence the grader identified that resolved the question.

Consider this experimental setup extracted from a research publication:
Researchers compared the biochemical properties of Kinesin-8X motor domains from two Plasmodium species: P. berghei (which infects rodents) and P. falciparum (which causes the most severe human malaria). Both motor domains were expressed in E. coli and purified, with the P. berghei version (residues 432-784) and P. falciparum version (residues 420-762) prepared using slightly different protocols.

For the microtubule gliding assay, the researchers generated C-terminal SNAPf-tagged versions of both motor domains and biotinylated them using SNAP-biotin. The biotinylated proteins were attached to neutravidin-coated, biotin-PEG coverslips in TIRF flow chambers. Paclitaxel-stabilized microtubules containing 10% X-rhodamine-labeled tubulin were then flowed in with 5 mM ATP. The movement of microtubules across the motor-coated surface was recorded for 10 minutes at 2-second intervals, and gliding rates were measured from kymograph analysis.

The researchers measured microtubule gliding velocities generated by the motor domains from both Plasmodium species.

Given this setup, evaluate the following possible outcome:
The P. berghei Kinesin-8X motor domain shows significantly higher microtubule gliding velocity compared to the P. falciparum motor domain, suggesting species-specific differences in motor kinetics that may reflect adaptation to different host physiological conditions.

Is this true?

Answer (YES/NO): YES